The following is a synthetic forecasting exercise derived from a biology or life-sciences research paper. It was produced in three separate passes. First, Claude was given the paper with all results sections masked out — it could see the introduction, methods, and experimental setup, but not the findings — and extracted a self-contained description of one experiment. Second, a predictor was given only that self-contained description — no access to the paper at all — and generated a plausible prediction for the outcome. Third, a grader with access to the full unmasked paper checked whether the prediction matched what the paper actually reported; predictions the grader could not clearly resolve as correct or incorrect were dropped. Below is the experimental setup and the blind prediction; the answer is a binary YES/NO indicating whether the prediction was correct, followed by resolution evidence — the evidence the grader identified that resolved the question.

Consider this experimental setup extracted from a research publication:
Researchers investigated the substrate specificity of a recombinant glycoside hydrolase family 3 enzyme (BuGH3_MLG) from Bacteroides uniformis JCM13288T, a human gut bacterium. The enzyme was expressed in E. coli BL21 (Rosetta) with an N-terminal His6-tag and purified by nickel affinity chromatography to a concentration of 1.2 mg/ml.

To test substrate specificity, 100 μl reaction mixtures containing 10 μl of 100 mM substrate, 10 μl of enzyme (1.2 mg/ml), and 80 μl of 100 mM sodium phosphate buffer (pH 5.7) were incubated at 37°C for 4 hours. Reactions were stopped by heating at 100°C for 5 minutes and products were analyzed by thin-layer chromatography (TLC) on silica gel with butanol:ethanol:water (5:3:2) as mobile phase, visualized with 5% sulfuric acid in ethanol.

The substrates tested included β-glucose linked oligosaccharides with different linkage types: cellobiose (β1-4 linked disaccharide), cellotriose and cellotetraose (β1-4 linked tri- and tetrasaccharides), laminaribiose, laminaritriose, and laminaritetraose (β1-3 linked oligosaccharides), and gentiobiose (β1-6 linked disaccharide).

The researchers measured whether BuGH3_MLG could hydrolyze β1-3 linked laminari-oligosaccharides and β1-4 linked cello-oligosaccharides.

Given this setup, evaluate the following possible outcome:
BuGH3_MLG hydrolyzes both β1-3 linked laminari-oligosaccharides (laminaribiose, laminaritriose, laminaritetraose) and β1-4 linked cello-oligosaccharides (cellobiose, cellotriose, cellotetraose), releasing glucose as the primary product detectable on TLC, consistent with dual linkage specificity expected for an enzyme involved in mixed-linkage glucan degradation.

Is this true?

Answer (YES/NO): YES